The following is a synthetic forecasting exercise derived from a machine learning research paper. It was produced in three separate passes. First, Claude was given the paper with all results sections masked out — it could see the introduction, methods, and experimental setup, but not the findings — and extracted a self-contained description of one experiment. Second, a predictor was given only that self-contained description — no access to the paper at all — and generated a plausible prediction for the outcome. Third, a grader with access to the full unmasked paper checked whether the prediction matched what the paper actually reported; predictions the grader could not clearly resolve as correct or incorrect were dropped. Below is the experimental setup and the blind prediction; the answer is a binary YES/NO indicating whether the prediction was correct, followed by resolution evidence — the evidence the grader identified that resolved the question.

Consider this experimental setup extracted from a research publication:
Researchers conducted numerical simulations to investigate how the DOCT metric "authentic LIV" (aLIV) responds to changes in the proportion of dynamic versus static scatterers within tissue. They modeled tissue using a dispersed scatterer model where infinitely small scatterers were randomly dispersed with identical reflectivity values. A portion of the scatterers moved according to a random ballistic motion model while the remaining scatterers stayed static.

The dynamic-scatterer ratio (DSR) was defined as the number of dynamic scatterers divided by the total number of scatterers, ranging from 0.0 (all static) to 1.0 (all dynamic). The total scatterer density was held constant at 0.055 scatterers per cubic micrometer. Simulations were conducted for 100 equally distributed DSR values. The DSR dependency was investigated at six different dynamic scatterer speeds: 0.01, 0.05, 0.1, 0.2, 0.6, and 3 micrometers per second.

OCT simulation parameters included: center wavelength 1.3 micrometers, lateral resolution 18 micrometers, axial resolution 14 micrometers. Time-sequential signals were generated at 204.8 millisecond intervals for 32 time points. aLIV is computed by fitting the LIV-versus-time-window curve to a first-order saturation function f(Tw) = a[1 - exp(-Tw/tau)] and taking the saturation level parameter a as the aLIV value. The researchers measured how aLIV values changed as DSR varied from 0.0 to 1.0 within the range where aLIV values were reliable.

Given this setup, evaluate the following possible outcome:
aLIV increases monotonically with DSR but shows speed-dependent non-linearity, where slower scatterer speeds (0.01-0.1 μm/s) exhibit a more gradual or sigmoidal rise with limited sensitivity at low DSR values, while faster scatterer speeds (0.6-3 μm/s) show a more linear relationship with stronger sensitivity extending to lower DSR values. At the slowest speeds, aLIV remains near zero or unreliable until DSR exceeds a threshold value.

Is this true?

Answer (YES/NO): NO